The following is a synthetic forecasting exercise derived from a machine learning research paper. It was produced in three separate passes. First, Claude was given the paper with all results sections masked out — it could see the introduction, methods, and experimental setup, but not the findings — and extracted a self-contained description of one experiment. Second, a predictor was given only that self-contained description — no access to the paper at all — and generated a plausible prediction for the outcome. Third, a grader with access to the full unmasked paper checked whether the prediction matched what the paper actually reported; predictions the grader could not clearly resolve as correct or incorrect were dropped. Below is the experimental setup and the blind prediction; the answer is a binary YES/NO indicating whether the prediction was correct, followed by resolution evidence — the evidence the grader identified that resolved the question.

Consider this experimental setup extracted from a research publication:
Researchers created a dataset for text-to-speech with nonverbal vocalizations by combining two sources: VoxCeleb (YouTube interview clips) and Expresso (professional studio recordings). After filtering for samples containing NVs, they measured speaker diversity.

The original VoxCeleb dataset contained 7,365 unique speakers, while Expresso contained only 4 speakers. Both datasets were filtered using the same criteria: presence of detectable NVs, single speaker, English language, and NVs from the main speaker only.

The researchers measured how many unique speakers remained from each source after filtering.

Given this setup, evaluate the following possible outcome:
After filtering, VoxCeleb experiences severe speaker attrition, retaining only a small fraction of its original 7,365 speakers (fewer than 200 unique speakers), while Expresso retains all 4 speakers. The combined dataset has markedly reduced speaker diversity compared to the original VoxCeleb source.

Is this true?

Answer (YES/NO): NO